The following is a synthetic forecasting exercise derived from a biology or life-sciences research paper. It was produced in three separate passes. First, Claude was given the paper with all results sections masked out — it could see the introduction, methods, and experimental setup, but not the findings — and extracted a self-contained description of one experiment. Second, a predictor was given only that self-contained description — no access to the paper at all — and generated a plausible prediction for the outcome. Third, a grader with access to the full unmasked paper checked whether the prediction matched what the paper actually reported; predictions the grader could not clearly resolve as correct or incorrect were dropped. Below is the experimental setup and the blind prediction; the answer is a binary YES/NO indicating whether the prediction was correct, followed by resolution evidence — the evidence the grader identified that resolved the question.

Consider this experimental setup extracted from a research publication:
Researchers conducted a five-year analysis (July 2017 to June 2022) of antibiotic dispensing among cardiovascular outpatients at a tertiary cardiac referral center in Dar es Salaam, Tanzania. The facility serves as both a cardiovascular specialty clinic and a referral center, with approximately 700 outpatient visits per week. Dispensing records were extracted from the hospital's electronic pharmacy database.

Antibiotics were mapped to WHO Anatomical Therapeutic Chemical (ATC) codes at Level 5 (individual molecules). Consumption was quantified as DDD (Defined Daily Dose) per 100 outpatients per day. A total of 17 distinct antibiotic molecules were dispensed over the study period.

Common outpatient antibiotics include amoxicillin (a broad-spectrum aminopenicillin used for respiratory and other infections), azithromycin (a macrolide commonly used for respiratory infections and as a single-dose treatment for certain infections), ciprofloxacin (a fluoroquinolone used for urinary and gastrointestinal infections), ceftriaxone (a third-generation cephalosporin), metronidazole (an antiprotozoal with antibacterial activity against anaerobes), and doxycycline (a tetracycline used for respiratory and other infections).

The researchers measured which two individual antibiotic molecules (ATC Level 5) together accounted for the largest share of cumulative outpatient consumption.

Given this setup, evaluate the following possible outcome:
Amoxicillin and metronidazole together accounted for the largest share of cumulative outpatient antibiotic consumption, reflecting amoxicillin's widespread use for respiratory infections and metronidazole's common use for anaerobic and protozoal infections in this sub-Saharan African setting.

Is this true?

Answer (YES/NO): NO